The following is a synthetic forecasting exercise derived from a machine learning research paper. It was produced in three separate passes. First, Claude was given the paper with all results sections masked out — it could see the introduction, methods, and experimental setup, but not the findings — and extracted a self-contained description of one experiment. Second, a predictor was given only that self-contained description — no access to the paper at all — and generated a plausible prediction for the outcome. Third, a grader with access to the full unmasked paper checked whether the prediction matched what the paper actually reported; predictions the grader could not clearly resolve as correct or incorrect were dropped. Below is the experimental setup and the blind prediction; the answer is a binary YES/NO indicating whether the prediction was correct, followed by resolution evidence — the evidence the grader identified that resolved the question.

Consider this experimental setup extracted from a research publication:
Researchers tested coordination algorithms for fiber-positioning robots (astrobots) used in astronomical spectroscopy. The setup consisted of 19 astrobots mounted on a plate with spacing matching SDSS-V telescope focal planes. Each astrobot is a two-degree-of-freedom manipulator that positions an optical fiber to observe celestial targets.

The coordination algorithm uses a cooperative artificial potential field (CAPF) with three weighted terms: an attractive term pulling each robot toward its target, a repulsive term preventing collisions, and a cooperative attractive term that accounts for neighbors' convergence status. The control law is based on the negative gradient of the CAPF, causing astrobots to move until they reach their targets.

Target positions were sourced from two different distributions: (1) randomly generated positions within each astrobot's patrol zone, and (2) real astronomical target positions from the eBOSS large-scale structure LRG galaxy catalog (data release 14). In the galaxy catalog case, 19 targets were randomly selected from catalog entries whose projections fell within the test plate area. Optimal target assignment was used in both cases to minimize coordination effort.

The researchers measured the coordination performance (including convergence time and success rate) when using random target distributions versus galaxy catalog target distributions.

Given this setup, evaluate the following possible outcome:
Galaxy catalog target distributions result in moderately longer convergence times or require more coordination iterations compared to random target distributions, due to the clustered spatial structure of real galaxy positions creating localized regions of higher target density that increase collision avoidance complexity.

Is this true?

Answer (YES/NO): NO